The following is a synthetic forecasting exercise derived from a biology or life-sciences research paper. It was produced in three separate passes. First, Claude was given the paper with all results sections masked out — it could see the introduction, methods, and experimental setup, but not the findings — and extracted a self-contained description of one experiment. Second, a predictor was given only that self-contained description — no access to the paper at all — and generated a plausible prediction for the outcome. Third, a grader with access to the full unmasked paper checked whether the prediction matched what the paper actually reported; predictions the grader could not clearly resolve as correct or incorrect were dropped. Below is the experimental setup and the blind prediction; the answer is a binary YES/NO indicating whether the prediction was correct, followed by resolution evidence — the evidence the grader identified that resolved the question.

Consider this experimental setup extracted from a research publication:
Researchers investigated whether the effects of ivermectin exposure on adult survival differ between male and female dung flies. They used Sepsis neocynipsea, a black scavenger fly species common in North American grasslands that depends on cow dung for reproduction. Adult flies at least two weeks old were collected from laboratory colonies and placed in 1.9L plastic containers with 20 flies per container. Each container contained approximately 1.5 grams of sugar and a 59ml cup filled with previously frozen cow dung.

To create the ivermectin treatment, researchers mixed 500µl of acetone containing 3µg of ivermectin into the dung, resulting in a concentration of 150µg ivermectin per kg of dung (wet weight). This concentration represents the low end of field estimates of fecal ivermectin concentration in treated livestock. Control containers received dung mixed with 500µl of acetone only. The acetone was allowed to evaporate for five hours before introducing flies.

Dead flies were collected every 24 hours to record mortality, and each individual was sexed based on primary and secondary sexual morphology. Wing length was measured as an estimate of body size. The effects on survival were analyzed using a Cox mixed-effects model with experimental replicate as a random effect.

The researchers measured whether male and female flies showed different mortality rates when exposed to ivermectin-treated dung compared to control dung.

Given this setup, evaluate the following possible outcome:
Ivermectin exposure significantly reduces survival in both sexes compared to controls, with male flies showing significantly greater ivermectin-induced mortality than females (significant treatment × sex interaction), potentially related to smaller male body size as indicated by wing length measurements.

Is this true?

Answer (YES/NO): NO